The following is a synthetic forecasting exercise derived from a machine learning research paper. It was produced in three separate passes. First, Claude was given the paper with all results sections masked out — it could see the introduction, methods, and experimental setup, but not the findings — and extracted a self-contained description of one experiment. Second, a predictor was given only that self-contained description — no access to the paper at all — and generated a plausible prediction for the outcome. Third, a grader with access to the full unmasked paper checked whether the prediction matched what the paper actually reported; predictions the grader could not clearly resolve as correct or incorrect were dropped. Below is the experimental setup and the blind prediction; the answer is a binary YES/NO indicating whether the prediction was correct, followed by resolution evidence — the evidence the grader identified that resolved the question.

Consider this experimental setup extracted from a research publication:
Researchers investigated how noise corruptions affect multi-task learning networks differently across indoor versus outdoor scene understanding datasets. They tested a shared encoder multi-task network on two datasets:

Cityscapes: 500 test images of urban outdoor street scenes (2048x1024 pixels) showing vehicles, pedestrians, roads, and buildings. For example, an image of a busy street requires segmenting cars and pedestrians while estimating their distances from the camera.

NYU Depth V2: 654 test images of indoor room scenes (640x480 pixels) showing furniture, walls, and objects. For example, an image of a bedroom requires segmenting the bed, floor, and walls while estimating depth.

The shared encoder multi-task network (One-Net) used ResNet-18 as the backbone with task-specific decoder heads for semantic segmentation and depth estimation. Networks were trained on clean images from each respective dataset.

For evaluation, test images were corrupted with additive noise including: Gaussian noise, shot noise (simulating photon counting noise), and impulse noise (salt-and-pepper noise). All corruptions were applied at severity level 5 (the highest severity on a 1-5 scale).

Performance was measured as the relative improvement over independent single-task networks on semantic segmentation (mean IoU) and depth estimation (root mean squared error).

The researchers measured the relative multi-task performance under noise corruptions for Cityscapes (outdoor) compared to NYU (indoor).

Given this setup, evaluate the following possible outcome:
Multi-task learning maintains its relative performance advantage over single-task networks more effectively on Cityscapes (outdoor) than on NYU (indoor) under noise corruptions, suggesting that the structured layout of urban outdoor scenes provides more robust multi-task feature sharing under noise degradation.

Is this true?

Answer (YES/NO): NO